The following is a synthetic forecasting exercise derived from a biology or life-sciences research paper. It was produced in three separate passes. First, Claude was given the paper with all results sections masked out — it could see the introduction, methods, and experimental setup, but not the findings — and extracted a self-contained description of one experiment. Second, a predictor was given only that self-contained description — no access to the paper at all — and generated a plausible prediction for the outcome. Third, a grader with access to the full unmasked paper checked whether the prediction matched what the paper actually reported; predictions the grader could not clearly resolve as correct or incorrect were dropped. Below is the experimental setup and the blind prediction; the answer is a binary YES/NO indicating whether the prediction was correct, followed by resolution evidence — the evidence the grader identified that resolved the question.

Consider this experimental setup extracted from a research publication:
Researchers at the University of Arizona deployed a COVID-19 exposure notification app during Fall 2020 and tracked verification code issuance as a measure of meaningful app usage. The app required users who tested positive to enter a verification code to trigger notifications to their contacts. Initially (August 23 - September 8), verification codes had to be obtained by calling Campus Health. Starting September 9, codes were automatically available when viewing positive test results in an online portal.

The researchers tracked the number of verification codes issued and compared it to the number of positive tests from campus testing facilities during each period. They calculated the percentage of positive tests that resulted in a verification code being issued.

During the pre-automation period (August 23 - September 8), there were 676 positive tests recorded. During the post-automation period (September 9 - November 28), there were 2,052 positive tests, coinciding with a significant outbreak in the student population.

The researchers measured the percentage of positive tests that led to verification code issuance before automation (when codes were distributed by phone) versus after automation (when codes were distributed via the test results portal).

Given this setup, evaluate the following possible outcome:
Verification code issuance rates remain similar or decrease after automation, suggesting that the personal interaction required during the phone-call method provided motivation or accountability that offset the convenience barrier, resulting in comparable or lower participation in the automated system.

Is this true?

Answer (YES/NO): NO